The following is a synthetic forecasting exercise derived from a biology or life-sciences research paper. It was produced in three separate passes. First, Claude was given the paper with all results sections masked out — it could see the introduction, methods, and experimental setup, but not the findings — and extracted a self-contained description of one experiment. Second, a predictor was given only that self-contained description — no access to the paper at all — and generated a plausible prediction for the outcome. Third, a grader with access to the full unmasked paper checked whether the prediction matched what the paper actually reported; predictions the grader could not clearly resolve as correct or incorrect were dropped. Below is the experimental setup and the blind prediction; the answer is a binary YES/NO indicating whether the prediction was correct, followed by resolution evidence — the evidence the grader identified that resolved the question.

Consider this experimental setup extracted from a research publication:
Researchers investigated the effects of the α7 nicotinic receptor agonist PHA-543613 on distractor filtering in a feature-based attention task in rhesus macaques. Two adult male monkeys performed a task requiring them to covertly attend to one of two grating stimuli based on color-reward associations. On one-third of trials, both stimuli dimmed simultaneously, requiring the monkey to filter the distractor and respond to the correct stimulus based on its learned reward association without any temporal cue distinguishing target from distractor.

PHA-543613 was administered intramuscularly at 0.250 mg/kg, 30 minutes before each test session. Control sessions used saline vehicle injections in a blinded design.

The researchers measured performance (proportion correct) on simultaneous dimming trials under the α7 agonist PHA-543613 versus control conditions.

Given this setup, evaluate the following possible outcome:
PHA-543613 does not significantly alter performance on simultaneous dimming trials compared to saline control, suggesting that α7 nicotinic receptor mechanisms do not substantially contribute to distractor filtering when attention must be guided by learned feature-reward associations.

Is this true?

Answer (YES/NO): YES